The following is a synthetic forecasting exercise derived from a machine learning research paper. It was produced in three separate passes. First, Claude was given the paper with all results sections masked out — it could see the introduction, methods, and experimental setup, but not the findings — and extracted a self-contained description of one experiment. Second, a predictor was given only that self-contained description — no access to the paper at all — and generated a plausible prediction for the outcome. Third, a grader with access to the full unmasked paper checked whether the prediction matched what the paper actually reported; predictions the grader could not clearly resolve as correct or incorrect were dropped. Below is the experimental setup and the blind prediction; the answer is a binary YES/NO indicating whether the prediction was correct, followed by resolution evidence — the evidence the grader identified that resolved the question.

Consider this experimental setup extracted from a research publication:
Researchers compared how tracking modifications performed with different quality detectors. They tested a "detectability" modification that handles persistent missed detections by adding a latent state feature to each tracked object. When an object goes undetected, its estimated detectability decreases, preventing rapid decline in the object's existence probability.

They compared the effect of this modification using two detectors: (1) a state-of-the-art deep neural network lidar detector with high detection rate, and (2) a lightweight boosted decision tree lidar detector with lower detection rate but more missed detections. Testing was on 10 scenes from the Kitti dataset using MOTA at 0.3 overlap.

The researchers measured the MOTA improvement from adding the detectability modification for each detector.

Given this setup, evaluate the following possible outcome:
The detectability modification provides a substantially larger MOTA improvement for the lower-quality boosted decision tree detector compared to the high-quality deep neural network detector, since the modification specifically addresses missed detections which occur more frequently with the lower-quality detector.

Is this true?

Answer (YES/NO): YES